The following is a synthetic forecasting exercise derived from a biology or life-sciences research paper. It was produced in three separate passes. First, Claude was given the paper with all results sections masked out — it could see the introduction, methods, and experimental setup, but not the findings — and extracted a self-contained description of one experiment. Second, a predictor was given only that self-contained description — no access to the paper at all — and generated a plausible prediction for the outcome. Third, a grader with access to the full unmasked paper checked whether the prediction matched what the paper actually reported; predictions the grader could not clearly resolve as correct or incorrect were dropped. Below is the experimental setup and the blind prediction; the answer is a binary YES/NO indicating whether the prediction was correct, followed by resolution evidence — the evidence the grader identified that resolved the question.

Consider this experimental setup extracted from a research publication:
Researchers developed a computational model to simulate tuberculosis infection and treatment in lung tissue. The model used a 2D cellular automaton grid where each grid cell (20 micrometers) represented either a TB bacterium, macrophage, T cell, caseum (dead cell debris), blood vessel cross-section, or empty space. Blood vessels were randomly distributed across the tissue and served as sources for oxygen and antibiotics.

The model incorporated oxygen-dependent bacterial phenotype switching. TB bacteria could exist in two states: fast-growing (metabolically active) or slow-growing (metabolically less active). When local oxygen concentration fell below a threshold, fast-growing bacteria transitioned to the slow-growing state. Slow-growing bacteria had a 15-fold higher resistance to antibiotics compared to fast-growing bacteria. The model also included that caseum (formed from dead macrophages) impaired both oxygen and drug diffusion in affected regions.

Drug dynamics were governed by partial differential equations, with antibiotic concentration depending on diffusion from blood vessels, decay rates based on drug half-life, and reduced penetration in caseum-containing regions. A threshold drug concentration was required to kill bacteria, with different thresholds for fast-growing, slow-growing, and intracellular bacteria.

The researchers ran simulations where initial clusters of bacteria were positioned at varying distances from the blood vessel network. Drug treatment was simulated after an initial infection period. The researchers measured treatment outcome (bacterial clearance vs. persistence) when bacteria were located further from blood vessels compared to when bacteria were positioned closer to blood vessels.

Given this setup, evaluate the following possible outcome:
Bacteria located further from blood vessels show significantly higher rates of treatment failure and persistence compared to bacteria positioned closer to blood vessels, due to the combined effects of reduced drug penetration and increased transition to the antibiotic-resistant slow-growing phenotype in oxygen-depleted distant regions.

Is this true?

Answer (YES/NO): YES